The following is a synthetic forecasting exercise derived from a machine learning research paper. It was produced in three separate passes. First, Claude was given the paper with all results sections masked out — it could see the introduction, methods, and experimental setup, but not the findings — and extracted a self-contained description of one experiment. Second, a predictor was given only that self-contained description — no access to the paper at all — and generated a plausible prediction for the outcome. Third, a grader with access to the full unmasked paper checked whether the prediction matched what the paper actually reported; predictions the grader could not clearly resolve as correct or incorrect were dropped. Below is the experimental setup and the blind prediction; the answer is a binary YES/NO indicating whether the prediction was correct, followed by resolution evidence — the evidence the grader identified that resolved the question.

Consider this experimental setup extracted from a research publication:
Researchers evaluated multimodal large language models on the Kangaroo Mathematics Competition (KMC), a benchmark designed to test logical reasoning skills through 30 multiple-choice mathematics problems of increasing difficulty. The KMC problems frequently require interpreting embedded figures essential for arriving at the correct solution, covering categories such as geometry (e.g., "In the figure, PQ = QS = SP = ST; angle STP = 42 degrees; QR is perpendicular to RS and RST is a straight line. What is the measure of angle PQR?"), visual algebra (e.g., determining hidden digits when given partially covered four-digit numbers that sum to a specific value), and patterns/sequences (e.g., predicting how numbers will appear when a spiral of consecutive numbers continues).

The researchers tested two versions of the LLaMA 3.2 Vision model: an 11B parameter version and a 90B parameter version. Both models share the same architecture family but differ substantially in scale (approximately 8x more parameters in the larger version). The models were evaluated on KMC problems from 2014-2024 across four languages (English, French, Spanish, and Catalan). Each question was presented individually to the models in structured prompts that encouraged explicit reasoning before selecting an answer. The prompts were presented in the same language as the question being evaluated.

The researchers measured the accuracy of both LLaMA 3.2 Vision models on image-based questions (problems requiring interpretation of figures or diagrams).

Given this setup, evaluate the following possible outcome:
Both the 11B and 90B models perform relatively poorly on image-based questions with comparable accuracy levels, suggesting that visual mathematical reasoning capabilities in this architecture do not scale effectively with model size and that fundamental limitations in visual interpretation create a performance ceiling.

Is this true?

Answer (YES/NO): YES